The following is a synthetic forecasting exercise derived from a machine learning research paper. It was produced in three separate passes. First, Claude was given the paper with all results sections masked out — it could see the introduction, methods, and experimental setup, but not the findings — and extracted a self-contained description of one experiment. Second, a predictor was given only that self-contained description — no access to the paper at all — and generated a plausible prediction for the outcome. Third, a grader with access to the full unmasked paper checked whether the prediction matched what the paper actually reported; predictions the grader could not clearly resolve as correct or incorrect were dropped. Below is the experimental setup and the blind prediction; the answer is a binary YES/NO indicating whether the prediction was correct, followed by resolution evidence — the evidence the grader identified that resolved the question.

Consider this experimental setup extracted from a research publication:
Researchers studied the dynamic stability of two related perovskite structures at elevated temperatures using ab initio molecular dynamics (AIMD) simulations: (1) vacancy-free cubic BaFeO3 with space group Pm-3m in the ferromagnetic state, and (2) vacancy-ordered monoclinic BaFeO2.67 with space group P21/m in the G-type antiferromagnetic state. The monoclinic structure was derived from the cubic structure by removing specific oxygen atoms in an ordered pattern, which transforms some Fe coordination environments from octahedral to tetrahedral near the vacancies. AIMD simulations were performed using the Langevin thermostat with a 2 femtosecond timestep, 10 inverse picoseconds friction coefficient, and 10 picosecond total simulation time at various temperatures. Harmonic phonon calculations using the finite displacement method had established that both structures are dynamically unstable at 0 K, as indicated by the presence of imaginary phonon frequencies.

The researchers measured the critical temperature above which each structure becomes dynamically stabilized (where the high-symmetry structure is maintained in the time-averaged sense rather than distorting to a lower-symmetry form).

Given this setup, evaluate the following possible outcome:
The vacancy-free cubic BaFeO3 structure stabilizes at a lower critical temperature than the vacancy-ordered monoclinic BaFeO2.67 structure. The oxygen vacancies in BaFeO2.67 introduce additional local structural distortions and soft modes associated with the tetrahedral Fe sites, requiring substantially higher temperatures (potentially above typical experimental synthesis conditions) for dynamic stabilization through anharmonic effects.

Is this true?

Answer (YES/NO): NO